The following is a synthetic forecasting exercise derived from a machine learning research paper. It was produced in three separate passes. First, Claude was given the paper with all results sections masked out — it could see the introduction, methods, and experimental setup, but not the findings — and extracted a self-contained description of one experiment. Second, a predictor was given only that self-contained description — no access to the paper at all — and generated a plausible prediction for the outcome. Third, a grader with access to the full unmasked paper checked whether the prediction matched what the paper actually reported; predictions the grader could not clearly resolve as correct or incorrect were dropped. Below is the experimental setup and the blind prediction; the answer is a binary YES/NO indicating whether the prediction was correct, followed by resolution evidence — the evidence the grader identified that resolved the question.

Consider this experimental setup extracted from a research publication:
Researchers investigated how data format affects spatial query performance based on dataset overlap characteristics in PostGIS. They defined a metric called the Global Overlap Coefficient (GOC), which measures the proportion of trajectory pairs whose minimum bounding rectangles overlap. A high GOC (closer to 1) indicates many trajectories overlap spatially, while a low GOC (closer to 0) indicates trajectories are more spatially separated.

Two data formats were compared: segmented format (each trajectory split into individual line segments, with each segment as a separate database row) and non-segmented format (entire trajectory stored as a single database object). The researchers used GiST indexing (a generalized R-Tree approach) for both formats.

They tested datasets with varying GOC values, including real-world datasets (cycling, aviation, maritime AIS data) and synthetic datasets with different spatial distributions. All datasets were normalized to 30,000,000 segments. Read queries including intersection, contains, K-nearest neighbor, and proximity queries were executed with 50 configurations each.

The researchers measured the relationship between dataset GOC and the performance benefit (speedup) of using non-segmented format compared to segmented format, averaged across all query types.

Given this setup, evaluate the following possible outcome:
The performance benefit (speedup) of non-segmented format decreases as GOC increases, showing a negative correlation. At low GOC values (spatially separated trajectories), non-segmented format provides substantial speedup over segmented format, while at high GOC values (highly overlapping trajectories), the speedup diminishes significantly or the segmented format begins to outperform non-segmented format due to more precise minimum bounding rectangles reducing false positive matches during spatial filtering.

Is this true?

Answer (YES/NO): NO